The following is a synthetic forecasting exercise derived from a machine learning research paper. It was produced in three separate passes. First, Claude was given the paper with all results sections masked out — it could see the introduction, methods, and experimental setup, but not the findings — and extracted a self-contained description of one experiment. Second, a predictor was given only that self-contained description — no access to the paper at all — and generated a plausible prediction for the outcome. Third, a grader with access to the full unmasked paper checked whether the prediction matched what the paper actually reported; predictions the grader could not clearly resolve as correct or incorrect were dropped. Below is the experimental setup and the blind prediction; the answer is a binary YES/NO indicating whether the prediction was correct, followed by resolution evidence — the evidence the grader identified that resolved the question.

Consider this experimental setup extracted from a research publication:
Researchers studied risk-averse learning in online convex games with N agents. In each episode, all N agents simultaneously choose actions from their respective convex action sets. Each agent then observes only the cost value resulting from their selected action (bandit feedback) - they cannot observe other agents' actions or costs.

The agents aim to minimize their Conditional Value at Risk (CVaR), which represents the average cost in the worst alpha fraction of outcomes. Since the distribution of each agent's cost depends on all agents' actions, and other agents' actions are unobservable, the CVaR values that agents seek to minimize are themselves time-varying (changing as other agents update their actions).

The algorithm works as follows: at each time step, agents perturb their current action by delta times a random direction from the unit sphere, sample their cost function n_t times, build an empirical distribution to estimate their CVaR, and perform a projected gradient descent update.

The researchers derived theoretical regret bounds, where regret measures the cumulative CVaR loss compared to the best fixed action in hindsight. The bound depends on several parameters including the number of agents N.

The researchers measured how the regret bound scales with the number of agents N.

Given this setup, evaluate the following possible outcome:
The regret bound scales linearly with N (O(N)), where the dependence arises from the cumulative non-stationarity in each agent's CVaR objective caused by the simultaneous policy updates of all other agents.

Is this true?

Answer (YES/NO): NO